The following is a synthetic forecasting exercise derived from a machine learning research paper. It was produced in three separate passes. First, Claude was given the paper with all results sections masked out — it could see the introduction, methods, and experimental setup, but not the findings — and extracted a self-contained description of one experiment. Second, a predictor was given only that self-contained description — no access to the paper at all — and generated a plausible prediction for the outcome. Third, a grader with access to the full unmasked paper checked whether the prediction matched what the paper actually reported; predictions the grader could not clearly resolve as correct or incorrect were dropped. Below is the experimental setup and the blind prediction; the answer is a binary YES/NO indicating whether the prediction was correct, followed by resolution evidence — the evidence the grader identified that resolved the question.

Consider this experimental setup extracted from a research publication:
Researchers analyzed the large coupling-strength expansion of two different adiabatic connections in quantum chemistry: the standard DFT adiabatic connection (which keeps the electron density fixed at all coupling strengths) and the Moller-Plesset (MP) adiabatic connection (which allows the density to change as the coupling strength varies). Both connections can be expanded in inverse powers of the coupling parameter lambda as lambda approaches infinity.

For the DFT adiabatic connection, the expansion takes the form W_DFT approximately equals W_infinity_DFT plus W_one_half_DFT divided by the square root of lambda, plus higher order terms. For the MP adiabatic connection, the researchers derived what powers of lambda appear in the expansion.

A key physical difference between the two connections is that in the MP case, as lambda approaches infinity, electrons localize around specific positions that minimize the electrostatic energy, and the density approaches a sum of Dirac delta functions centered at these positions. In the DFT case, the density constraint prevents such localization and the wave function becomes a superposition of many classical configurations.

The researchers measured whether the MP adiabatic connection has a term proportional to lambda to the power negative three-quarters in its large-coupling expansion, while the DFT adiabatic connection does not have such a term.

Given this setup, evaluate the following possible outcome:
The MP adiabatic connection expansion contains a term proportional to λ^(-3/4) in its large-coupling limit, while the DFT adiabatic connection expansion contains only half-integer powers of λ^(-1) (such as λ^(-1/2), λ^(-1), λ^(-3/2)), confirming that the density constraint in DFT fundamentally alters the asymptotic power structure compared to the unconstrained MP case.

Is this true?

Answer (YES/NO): NO